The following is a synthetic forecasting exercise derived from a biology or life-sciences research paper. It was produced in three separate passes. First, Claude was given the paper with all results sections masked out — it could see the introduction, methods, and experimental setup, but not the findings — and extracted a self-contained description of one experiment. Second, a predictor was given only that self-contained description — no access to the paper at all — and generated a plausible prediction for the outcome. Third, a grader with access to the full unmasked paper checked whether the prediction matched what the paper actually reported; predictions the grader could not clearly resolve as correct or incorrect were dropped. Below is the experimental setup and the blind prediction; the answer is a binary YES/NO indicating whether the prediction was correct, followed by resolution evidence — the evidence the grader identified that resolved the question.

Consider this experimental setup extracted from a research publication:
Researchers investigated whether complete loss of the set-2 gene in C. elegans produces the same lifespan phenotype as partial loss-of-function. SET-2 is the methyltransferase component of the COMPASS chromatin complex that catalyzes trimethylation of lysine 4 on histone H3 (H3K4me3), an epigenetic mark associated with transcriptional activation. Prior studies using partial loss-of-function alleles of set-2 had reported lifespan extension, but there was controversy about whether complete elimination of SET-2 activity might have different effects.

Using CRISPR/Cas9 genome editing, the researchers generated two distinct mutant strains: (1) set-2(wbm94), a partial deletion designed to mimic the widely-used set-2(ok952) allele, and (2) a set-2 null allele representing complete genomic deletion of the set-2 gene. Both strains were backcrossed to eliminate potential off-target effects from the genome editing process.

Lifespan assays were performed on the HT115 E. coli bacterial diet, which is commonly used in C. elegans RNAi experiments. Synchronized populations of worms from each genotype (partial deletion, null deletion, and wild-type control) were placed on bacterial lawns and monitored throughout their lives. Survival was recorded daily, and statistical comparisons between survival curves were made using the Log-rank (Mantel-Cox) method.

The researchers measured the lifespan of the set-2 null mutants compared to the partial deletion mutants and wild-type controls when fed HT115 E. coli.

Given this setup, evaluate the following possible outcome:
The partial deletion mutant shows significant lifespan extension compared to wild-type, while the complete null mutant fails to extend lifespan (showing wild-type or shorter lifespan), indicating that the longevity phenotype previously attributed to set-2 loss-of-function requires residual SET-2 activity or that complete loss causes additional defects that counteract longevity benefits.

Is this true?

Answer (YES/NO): NO